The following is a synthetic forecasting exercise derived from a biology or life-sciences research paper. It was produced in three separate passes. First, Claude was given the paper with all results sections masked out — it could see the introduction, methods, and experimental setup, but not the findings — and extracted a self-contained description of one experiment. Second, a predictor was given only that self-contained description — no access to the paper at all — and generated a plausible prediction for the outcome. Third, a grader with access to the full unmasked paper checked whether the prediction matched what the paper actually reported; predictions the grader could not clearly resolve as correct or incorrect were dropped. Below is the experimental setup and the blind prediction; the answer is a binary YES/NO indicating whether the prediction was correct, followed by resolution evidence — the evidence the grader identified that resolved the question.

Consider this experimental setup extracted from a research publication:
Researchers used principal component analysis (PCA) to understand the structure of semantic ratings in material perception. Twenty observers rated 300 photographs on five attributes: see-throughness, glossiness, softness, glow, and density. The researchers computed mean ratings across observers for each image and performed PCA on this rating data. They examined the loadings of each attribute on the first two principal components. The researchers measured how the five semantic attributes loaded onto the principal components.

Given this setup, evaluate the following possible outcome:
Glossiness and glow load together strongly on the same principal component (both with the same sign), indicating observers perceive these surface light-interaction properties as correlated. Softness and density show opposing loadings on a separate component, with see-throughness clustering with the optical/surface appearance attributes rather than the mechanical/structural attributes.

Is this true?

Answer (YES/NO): YES